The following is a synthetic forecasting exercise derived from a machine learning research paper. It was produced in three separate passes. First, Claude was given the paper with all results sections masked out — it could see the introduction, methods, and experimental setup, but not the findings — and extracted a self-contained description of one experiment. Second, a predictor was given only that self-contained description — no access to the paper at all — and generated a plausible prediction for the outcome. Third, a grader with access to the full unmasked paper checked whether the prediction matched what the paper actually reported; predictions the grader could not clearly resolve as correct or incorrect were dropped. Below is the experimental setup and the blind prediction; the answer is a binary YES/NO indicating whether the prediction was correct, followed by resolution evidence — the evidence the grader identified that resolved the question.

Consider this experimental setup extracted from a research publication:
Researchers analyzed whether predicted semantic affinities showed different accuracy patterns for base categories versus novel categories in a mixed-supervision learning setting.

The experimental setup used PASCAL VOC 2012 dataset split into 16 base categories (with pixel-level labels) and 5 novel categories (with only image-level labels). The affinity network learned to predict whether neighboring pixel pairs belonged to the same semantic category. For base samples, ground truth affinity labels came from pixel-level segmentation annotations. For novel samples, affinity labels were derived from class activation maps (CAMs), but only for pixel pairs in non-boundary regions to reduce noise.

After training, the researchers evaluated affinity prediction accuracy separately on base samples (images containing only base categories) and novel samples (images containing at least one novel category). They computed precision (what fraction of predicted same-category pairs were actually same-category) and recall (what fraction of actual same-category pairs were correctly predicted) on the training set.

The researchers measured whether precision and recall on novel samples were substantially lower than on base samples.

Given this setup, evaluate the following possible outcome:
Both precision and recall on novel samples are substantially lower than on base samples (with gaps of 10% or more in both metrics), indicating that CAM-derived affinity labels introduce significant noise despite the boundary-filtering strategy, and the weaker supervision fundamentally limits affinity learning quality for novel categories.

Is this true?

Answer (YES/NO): NO